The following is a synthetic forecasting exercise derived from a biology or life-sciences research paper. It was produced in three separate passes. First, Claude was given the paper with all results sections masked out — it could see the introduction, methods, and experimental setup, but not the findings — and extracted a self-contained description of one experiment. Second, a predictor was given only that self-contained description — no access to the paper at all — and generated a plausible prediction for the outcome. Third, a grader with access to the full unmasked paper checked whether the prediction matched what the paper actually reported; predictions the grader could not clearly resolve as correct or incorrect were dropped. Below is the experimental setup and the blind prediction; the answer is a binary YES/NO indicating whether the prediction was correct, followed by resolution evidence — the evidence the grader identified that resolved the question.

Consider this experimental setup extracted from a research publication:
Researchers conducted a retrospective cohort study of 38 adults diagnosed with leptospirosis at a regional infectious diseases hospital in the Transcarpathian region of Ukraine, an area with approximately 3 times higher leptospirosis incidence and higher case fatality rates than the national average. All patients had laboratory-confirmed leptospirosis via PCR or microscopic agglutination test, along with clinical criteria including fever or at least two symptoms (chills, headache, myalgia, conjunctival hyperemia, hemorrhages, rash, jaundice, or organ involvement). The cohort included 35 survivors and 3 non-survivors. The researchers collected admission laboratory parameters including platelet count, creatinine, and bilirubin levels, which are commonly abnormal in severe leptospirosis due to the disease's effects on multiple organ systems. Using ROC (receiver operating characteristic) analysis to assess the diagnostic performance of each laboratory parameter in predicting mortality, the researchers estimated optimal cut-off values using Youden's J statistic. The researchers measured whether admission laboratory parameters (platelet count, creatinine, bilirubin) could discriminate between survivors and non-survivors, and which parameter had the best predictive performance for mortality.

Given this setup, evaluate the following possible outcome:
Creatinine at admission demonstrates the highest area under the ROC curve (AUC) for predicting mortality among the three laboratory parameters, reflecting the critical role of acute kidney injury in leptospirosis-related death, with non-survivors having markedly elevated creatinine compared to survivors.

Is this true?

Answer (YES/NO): NO